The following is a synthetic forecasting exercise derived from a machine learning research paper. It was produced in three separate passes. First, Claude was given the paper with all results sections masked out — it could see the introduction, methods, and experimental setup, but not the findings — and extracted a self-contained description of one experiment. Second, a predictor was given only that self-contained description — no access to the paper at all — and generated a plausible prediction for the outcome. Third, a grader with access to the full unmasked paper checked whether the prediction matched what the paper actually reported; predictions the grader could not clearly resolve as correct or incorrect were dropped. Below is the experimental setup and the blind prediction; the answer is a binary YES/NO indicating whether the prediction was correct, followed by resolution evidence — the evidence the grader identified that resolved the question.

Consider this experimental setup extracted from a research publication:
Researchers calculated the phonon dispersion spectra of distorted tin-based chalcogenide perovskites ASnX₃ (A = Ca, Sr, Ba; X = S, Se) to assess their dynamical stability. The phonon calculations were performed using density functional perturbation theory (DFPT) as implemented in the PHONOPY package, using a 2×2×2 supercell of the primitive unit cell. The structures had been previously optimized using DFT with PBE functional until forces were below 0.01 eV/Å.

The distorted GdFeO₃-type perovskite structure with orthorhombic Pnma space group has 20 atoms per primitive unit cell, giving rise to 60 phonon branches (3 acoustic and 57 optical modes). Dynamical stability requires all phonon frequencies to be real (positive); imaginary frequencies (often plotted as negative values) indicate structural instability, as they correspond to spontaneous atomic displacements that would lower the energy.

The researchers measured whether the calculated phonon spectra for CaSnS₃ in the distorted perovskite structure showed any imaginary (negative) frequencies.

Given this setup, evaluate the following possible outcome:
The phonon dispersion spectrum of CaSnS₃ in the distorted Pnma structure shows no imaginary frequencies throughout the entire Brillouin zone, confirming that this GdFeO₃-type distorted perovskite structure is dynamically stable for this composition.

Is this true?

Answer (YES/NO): NO